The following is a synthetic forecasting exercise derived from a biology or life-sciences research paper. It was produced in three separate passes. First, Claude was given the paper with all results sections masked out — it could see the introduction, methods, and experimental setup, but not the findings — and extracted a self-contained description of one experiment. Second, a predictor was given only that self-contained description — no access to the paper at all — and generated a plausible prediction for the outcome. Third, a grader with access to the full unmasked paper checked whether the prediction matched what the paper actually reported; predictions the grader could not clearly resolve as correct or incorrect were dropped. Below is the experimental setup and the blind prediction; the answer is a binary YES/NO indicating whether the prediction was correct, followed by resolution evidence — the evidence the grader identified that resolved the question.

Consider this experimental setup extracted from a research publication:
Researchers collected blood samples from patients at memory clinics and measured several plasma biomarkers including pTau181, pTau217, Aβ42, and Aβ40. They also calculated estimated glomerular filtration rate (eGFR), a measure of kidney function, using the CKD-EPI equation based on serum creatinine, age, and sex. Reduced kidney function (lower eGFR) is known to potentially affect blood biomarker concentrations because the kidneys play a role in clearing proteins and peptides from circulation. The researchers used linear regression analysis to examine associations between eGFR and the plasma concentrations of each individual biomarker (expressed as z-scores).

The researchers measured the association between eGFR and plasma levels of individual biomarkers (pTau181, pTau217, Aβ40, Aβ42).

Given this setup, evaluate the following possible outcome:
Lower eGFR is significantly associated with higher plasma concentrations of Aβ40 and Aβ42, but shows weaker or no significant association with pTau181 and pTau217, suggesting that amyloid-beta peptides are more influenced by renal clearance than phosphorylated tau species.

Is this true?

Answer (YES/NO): NO